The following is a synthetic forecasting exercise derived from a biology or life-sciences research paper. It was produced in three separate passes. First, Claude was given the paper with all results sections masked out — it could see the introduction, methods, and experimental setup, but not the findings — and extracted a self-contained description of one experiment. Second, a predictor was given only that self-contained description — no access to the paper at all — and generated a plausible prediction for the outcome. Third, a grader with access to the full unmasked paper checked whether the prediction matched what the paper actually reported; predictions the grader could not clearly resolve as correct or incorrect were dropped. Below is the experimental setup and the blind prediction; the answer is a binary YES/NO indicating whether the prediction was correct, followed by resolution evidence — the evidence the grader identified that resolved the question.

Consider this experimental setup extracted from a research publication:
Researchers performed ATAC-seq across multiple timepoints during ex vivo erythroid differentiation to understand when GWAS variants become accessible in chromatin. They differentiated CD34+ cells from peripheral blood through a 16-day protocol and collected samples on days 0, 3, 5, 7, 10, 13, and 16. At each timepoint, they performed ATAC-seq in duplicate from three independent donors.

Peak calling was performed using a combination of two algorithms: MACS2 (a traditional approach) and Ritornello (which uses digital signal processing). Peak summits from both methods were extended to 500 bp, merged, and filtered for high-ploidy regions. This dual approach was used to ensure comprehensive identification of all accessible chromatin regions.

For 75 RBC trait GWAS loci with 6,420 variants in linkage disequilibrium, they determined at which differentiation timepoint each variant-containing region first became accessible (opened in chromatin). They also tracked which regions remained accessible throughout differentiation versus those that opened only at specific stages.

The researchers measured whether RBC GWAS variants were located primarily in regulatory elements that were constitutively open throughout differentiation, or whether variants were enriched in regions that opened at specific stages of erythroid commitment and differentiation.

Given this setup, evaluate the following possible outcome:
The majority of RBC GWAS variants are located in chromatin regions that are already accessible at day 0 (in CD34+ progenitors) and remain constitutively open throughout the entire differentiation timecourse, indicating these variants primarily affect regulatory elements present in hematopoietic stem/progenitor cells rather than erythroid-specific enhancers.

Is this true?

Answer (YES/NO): NO